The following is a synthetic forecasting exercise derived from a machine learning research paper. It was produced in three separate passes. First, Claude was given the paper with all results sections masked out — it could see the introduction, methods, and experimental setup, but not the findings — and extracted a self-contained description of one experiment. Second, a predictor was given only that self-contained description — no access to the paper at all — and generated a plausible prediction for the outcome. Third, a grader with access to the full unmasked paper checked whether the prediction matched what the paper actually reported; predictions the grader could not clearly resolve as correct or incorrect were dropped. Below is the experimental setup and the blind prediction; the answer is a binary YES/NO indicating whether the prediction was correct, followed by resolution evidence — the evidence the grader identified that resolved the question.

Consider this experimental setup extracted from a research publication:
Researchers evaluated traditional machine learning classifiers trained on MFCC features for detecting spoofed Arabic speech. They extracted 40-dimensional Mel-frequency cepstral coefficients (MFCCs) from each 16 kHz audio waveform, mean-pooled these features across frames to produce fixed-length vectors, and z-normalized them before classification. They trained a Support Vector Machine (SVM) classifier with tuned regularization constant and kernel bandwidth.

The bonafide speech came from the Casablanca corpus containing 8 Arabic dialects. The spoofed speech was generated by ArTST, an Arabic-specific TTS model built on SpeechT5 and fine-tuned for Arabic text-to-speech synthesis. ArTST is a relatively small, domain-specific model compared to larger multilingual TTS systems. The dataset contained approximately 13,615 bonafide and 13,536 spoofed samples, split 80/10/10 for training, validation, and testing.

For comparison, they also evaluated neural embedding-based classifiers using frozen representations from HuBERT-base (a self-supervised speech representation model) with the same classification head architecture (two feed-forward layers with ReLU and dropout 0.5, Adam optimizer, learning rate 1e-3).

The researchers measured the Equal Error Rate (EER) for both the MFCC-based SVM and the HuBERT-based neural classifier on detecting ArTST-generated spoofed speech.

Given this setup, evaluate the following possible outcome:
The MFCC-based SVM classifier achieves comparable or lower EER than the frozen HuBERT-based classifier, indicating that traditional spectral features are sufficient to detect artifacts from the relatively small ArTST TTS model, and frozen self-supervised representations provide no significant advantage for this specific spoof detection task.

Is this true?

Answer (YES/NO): YES